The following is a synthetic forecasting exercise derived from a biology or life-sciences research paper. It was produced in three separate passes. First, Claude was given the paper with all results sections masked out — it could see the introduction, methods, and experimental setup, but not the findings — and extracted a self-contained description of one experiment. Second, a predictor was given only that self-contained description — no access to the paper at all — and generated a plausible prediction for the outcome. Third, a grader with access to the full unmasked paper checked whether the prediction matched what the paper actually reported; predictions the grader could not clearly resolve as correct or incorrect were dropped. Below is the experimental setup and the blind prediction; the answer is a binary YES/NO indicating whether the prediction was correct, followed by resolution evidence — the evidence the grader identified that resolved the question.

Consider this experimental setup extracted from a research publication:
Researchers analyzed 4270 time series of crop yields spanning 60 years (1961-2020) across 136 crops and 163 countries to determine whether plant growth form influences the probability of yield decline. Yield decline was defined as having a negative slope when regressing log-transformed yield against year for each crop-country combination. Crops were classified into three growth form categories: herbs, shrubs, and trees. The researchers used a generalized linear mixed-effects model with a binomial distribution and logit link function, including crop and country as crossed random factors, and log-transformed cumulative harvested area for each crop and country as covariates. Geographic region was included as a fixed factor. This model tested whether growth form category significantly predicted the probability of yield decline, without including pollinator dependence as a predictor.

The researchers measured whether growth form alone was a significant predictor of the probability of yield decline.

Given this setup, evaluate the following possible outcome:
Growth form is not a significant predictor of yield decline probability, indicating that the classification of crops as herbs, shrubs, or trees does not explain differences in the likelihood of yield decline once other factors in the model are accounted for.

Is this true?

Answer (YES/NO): NO